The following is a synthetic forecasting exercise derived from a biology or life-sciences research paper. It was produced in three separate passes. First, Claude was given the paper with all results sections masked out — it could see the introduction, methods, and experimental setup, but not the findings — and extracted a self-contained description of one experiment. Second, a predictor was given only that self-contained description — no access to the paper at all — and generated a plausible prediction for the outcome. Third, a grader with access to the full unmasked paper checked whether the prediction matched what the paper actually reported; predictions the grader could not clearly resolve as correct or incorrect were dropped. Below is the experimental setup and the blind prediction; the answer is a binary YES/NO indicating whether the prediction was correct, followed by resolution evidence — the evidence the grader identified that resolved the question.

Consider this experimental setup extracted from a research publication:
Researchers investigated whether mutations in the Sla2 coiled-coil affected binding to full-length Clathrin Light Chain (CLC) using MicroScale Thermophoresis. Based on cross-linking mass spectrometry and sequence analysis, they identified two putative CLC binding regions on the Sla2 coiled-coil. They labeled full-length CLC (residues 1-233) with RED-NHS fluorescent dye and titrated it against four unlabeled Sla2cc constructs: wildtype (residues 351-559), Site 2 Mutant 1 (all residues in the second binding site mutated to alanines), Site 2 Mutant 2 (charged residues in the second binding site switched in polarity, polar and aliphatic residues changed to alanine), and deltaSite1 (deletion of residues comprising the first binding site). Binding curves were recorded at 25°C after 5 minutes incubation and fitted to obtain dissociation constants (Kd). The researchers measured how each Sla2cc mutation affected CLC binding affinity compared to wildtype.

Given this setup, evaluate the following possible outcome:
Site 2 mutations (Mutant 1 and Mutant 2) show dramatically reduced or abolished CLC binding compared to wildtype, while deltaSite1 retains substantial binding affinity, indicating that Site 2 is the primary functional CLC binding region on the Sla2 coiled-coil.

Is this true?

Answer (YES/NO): NO